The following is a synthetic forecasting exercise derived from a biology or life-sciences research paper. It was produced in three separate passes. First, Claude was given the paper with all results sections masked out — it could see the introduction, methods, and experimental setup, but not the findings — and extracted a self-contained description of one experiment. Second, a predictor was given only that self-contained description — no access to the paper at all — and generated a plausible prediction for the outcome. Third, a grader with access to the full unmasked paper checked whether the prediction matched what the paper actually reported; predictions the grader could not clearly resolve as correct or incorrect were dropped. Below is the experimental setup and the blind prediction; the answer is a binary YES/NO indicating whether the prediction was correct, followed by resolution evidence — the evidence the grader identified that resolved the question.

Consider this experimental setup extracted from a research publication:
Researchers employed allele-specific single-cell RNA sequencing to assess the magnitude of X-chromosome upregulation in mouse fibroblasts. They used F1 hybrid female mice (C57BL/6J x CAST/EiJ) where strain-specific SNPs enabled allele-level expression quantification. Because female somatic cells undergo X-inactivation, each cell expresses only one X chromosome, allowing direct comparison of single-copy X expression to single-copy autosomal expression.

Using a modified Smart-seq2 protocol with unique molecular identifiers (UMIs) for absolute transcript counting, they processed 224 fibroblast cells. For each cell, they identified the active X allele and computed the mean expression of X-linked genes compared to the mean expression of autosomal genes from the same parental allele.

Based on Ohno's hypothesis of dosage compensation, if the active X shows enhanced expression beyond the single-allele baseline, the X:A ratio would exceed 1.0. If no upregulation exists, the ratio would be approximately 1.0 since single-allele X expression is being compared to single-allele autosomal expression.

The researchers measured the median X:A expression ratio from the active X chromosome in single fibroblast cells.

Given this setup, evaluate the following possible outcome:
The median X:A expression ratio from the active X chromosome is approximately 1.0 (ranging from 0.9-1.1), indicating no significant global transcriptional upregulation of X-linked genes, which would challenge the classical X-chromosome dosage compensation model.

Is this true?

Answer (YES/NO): NO